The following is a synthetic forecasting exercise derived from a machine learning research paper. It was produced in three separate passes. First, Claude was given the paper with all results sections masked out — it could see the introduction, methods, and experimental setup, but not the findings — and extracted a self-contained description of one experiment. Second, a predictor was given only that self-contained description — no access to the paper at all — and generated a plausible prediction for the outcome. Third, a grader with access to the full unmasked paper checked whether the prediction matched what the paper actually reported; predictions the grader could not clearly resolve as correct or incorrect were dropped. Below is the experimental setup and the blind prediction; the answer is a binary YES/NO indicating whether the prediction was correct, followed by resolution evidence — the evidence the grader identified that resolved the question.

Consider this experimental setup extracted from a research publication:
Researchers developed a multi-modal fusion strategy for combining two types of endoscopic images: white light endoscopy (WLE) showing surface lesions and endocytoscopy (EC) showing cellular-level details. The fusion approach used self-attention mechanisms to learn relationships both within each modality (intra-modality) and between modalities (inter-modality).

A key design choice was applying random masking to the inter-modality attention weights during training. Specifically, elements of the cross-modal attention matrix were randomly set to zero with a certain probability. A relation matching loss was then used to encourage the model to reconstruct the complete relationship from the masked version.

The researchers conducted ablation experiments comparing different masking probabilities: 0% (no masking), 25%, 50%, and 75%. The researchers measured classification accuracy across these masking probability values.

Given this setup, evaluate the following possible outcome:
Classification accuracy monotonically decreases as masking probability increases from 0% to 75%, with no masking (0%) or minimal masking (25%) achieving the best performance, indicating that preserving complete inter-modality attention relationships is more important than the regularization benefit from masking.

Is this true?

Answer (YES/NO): NO